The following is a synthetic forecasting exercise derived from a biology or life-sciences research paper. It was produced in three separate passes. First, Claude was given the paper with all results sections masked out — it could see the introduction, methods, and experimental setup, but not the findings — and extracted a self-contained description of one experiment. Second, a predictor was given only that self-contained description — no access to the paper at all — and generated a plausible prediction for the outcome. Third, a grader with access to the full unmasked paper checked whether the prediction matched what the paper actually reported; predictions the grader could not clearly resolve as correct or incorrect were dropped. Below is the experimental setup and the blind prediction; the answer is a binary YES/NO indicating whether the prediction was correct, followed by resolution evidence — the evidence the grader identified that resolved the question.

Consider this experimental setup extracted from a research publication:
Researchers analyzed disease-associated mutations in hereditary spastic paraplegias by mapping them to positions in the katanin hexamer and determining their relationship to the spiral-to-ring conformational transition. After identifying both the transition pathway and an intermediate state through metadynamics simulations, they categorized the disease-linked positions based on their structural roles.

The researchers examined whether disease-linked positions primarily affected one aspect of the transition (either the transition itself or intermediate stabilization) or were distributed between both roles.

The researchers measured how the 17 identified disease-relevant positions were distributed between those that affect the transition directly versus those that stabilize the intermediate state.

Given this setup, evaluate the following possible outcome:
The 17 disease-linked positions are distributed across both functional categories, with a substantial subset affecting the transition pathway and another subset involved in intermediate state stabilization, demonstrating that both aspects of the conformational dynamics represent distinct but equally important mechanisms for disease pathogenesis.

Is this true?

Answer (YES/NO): NO